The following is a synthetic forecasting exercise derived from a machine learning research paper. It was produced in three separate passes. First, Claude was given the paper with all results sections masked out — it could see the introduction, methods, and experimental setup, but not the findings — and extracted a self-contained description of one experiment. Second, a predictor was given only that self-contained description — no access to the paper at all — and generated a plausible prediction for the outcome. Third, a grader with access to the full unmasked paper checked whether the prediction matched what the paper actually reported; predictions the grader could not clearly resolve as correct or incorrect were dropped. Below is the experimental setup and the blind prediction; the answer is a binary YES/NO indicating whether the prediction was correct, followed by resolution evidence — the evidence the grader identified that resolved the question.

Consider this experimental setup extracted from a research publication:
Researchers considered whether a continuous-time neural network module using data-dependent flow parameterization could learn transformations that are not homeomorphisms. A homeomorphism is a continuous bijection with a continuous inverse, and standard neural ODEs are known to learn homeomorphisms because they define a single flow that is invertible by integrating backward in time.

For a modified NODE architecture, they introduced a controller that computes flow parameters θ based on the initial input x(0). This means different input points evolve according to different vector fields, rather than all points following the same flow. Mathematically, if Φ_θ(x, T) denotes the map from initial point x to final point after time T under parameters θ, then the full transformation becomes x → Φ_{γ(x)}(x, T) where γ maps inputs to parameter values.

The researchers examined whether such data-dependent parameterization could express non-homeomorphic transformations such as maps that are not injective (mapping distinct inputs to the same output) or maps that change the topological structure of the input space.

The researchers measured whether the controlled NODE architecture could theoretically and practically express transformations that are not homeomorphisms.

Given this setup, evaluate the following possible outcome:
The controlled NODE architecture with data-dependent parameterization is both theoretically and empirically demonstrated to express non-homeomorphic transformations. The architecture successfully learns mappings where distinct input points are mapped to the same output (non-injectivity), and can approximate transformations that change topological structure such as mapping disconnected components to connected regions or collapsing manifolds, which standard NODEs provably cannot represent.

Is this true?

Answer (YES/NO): NO